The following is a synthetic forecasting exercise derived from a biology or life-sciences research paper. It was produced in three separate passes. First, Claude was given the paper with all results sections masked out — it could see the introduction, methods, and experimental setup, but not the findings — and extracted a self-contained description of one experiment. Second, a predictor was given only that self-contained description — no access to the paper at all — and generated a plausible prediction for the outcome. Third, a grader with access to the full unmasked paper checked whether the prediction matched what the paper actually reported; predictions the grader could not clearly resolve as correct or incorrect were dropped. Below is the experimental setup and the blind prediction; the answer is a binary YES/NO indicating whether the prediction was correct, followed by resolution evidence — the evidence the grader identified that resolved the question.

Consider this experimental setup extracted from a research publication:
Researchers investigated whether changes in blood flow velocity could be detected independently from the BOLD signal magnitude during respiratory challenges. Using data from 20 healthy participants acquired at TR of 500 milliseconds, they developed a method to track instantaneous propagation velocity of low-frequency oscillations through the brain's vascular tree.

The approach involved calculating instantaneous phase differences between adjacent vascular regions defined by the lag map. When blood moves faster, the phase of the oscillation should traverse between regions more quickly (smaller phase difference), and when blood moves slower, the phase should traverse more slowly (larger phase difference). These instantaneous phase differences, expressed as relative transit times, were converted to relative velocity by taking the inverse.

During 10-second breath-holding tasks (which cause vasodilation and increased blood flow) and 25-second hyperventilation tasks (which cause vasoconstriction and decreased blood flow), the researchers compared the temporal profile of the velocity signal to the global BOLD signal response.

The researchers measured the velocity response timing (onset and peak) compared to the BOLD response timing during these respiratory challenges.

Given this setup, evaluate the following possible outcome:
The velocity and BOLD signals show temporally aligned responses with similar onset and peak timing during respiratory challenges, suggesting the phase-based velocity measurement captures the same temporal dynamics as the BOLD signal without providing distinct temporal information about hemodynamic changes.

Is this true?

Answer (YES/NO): NO